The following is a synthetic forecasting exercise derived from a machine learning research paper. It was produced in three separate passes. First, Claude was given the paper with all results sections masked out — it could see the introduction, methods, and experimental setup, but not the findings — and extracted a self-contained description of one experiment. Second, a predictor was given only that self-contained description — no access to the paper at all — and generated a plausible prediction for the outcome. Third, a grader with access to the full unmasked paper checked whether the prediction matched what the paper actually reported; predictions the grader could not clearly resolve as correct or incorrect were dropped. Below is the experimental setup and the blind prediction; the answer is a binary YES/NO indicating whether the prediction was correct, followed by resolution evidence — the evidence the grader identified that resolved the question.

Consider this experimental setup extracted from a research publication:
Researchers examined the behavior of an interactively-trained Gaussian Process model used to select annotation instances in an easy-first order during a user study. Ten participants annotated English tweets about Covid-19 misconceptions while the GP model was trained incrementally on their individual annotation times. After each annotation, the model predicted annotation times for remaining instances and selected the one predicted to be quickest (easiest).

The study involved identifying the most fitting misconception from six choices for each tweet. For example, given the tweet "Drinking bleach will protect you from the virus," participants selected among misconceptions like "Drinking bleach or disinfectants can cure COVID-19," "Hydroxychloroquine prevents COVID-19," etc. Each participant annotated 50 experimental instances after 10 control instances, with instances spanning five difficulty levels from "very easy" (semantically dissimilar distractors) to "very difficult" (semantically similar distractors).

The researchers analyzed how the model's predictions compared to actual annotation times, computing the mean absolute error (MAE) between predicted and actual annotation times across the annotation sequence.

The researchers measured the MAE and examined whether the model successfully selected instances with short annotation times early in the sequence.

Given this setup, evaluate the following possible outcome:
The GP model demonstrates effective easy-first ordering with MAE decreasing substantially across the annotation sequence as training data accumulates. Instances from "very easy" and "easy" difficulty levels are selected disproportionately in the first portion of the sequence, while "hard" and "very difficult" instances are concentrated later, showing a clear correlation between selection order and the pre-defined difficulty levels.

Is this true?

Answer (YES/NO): NO